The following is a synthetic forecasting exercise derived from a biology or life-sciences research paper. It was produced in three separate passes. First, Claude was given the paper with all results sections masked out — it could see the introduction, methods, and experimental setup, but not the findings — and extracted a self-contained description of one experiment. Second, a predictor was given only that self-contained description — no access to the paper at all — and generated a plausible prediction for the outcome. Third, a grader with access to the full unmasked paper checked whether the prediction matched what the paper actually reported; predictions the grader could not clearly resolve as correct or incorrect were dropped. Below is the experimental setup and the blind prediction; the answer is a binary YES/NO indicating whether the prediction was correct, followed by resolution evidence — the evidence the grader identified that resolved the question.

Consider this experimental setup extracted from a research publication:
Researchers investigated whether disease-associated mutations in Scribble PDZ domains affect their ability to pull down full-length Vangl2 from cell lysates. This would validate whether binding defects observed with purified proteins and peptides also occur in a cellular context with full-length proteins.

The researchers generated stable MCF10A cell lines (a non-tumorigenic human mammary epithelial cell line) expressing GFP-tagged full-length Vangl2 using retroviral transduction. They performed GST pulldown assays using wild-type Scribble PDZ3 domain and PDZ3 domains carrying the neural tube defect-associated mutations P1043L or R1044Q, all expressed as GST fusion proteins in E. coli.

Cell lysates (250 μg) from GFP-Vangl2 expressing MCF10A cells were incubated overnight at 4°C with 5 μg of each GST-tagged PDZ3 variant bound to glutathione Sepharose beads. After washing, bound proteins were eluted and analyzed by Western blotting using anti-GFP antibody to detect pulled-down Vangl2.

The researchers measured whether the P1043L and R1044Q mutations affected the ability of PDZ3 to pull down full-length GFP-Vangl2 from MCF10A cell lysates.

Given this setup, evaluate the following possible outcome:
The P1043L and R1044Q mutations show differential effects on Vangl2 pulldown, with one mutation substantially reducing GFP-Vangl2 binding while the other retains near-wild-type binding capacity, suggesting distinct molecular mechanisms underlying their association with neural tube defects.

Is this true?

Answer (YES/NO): YES